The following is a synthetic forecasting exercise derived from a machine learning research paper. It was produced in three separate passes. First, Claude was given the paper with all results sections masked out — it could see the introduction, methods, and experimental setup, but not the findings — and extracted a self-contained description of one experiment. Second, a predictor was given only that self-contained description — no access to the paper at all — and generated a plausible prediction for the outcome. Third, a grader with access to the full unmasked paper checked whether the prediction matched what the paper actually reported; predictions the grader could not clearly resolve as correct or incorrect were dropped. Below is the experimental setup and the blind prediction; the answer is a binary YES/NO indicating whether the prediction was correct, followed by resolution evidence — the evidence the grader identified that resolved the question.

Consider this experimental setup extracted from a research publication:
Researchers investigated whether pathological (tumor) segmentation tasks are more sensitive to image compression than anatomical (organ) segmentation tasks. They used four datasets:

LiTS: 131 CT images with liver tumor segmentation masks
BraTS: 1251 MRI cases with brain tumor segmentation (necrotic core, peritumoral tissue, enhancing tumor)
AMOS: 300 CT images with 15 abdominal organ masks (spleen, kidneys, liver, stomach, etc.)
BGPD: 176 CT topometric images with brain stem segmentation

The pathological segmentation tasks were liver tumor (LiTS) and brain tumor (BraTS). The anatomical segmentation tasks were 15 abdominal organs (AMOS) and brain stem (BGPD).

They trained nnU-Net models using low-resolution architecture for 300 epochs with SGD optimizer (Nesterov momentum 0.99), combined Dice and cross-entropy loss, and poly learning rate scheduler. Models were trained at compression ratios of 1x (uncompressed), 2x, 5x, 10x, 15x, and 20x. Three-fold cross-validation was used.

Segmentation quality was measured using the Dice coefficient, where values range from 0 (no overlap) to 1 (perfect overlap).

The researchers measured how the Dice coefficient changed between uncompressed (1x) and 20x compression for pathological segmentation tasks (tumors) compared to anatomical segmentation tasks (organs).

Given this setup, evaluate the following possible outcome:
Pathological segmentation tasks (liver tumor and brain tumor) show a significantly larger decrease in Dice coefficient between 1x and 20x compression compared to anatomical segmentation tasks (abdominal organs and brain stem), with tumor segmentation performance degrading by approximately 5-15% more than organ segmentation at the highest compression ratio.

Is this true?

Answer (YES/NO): NO